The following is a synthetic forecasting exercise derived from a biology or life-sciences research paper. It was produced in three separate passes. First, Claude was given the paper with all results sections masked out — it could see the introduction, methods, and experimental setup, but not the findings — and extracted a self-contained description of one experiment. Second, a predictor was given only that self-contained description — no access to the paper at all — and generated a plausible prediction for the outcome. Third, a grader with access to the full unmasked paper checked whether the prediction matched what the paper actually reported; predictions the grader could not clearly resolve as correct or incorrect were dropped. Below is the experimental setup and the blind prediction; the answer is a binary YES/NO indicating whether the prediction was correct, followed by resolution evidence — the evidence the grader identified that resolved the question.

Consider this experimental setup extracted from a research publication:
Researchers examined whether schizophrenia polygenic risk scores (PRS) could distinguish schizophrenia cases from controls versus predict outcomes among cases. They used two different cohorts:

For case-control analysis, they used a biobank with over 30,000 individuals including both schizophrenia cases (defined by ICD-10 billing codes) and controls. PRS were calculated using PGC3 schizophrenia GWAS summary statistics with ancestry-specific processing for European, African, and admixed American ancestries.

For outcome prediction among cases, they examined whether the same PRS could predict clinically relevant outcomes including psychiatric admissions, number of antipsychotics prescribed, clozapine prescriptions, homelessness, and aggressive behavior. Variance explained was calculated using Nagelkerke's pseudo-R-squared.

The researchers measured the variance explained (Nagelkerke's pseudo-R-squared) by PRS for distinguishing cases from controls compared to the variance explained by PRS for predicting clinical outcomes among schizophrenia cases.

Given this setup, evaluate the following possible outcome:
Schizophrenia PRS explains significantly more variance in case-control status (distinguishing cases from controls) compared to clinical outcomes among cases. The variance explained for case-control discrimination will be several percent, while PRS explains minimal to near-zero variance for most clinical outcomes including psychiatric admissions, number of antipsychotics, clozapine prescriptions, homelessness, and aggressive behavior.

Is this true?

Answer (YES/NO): YES